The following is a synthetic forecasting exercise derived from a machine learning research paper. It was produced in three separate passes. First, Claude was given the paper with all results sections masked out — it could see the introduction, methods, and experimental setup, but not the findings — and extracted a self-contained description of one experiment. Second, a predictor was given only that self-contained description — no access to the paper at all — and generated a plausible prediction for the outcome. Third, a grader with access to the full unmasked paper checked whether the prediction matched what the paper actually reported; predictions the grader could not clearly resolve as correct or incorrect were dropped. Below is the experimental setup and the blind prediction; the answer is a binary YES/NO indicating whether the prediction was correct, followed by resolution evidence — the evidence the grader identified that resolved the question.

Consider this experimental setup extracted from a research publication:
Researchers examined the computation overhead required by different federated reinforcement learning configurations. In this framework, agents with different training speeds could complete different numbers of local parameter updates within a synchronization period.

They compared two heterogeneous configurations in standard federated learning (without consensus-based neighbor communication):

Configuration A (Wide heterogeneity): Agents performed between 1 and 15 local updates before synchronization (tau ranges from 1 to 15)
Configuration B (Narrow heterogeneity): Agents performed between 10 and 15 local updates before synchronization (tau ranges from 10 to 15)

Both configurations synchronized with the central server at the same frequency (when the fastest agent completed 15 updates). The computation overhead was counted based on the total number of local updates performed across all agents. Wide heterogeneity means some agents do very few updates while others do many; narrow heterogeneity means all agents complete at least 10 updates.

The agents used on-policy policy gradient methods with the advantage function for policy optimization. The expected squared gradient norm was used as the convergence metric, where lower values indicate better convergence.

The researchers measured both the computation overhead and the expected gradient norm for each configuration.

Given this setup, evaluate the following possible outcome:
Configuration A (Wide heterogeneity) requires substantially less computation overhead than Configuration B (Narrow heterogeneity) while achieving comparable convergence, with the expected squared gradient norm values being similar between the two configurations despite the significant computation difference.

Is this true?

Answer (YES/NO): NO